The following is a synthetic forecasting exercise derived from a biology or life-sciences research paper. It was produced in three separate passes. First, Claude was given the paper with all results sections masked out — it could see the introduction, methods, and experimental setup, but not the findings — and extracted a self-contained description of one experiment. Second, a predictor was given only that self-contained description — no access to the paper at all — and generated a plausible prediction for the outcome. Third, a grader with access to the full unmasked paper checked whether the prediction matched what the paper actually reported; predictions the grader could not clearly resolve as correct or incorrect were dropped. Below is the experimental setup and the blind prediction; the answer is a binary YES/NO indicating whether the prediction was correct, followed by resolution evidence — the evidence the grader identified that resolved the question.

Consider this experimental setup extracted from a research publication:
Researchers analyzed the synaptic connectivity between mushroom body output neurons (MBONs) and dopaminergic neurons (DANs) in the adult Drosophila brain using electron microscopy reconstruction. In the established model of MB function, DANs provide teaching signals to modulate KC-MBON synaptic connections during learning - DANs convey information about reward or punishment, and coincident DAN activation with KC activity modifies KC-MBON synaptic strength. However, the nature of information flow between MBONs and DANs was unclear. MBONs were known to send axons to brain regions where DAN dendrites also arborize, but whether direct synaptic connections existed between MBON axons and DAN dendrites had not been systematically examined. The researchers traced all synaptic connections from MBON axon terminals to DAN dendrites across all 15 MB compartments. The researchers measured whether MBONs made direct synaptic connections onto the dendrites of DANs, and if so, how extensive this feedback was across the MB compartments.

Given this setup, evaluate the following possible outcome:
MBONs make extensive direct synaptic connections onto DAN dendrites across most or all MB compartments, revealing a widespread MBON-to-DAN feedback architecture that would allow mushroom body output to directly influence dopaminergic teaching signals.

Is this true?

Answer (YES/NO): YES